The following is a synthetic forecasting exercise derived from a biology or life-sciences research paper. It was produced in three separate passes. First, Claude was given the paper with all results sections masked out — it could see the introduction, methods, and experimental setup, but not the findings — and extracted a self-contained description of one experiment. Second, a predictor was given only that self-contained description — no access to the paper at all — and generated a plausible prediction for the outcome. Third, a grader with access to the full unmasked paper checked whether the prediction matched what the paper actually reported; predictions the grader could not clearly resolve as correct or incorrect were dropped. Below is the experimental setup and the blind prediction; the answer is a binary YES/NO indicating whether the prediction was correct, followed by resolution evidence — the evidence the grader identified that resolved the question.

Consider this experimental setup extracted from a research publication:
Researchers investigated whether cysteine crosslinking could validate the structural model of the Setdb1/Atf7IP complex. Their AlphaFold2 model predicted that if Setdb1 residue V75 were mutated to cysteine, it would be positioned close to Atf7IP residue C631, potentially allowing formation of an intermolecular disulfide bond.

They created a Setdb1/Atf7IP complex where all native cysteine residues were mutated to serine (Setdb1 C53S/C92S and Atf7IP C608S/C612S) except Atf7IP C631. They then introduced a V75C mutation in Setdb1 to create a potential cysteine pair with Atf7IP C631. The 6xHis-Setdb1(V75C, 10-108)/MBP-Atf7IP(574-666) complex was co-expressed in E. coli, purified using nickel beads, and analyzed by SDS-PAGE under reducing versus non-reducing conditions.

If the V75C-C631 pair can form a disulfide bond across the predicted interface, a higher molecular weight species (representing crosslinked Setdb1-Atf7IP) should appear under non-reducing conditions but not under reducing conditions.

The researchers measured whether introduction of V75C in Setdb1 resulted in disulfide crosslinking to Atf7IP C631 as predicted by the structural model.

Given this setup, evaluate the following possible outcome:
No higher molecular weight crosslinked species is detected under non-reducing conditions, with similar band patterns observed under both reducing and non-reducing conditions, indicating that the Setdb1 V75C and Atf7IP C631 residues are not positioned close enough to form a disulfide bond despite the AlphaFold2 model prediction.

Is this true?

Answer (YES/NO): NO